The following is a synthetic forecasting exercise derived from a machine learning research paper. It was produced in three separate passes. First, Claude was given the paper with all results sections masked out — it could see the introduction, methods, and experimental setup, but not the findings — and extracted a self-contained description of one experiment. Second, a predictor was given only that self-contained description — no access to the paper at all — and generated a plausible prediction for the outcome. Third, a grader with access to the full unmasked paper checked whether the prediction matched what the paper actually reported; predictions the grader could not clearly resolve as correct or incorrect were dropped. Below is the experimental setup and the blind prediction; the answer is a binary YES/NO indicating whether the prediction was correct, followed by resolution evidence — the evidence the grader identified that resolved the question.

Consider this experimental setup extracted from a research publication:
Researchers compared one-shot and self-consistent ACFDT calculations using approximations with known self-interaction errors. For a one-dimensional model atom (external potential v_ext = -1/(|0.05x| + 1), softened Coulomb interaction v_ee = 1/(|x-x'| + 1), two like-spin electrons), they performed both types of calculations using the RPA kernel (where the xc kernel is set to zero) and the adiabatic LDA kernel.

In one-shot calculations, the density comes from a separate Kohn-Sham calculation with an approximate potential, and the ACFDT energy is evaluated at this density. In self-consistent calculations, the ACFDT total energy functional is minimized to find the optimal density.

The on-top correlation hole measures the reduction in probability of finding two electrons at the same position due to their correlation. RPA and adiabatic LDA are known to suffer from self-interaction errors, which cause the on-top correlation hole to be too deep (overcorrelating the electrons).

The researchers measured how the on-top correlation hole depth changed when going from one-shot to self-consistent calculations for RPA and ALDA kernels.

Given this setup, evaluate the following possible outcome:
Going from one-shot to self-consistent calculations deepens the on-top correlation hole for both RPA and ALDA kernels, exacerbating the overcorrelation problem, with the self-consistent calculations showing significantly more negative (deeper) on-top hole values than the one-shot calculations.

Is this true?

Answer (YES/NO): YES